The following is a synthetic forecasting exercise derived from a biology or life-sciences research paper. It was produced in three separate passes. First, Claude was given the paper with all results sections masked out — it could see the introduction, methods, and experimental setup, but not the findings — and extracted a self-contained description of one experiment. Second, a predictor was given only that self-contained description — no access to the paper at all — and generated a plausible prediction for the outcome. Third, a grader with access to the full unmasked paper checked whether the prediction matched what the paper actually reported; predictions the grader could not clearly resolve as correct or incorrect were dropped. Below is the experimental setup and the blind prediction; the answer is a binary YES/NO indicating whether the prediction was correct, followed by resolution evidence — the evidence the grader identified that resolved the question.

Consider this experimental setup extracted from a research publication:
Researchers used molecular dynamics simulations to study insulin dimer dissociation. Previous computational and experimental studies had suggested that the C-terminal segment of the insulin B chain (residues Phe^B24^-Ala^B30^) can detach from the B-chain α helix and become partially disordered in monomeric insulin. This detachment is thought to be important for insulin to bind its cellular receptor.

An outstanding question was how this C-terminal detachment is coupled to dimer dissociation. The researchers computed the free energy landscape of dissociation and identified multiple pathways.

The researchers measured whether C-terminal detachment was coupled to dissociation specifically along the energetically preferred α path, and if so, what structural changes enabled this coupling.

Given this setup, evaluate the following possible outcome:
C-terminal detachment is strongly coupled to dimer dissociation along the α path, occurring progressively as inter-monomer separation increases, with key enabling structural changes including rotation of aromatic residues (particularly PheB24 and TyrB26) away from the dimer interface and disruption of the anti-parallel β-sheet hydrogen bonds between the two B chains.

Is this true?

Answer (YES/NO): NO